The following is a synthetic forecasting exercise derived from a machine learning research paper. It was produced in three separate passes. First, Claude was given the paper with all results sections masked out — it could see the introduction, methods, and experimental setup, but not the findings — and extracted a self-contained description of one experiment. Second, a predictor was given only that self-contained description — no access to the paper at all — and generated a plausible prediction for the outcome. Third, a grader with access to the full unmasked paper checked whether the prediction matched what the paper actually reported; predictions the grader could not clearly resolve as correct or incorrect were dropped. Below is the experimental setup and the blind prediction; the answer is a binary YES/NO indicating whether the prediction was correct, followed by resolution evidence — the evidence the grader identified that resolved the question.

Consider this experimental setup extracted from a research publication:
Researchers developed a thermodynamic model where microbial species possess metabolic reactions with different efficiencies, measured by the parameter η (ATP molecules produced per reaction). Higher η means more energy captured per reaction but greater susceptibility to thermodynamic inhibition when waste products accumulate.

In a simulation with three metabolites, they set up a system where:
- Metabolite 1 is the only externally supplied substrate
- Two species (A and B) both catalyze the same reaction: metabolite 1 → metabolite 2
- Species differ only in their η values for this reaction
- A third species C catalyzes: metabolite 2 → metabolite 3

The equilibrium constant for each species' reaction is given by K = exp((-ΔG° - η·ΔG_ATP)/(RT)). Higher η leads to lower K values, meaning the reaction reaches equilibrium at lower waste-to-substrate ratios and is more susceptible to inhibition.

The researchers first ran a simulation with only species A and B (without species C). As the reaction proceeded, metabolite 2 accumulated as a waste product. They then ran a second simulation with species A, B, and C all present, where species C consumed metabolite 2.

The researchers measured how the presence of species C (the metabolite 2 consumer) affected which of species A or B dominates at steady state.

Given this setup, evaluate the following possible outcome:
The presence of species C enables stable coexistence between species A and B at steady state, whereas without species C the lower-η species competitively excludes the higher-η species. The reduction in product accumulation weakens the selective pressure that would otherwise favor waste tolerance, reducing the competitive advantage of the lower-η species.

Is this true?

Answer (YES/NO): NO